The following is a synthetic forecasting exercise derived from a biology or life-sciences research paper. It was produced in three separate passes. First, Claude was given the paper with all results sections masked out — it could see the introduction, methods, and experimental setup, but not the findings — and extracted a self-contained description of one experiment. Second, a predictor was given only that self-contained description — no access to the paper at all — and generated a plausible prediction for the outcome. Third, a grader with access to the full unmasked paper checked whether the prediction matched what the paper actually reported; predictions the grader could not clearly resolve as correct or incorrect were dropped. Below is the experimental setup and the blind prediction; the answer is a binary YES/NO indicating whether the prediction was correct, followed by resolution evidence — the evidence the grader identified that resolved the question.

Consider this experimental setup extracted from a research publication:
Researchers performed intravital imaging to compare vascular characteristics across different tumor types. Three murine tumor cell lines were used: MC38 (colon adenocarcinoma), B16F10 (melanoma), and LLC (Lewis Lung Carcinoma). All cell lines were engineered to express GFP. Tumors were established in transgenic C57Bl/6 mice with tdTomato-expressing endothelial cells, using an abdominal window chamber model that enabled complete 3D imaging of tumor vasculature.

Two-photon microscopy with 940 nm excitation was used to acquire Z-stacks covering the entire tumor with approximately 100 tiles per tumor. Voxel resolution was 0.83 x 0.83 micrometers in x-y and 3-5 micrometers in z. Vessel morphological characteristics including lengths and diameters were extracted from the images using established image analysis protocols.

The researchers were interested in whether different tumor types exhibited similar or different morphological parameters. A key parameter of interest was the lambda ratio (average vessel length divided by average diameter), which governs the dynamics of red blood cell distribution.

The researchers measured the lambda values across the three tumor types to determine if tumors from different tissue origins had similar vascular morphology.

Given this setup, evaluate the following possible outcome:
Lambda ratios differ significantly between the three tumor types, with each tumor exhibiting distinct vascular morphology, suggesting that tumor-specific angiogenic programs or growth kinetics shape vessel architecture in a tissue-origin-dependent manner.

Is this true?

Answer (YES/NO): NO